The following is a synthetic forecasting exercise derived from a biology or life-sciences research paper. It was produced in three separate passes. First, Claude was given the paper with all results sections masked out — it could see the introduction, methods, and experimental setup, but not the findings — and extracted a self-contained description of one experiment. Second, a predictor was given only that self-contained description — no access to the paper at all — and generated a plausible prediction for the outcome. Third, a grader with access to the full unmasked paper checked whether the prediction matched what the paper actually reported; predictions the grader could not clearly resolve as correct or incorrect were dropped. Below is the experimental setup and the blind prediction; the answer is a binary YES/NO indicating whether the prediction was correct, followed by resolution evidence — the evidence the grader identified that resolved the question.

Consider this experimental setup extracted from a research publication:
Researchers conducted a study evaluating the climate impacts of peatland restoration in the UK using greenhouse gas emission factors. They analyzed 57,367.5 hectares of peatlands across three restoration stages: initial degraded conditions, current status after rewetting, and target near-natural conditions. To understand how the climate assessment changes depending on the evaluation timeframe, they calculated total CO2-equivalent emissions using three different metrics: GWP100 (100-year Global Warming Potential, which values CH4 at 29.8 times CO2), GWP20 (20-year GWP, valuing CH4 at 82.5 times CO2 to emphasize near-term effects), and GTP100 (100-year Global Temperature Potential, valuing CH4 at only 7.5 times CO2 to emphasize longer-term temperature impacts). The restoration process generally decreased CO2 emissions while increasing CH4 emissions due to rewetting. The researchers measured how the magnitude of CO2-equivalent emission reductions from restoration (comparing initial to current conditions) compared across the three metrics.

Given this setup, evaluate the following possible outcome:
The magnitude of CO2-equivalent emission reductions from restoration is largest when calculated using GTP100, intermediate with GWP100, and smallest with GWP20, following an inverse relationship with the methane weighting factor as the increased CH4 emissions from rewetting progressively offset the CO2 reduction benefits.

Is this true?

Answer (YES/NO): YES